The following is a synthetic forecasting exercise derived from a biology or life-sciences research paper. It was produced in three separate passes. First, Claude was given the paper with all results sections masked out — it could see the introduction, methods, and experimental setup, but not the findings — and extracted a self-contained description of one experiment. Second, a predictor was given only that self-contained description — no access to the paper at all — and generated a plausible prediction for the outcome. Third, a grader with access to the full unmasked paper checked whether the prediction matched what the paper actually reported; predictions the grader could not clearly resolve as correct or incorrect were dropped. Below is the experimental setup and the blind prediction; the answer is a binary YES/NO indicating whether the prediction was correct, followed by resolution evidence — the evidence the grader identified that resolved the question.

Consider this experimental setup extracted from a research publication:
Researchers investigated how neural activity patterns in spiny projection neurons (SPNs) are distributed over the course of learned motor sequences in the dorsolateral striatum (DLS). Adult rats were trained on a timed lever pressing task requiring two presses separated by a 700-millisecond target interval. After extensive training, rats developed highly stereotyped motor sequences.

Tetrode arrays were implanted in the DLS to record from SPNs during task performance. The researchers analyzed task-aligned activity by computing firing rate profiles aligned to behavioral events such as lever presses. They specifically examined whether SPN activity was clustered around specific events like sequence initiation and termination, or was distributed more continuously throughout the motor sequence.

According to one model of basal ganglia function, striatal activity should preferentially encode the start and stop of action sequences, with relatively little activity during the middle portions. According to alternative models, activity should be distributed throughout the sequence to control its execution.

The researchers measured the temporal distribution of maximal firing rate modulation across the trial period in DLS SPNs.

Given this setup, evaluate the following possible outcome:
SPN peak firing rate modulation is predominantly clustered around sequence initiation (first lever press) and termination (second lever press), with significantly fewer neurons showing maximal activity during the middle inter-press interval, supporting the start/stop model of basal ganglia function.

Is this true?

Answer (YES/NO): NO